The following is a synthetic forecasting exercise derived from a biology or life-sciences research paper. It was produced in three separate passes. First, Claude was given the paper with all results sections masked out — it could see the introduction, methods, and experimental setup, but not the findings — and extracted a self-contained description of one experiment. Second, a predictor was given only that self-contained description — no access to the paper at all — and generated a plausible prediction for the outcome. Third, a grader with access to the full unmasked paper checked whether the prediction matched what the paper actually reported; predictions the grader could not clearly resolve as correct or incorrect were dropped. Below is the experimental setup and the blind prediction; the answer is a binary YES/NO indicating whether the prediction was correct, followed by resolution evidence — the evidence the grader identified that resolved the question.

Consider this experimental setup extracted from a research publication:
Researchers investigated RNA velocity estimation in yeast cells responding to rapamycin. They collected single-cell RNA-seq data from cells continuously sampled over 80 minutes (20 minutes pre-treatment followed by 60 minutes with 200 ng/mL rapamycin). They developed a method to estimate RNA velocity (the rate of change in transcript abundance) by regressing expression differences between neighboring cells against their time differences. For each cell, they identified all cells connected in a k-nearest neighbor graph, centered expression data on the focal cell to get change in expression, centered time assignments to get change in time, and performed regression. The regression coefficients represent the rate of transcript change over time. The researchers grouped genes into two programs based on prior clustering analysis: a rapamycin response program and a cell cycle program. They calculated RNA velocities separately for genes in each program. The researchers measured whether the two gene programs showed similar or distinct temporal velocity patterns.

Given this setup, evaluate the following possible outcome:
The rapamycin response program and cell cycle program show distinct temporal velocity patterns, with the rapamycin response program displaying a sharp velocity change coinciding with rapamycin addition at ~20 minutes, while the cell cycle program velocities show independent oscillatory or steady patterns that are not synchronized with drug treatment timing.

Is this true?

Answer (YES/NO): NO